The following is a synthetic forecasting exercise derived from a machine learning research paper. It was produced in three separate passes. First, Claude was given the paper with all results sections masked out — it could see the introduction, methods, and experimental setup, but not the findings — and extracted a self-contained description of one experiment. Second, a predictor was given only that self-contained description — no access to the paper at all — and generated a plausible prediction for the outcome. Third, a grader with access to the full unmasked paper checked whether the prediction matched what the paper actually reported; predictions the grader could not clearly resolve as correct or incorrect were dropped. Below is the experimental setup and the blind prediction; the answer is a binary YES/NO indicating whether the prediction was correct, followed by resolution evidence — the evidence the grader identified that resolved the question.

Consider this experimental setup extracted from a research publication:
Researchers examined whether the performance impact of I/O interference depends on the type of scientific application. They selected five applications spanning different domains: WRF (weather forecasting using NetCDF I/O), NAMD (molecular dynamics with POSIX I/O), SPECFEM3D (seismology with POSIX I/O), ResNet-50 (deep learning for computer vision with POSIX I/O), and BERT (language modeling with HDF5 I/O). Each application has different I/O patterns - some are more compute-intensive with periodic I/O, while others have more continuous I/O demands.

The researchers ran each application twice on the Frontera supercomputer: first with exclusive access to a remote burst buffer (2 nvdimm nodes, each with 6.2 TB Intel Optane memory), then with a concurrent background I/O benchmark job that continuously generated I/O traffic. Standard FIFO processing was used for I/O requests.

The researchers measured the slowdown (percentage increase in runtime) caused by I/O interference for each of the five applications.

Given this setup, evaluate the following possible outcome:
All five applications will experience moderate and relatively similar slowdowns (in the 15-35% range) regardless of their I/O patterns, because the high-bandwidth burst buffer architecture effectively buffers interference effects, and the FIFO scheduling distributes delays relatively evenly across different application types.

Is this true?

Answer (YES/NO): NO